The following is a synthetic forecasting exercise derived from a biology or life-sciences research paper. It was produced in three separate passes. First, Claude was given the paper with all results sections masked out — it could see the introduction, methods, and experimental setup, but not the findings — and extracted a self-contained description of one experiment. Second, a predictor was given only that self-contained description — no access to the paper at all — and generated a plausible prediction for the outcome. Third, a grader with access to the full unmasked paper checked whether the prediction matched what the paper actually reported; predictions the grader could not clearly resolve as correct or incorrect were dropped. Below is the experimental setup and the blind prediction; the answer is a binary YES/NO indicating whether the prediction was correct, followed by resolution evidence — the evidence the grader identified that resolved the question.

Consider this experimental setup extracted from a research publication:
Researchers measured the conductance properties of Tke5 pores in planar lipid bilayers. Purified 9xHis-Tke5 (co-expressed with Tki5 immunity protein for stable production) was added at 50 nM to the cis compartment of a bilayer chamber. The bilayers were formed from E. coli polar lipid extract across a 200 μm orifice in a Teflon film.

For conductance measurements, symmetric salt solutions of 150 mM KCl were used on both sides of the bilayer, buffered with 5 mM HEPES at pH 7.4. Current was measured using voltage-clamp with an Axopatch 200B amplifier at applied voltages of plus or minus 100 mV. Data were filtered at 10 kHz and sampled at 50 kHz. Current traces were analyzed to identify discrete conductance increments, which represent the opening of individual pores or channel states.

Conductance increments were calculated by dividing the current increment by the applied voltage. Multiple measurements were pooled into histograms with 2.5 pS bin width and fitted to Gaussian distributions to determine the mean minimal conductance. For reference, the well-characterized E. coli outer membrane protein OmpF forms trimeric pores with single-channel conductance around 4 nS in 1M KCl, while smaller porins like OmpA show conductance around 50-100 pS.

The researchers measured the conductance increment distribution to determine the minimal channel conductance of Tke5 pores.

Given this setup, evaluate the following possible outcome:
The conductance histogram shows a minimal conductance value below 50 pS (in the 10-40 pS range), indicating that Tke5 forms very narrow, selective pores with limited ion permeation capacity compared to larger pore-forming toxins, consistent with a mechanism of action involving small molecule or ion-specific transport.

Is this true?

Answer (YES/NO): YES